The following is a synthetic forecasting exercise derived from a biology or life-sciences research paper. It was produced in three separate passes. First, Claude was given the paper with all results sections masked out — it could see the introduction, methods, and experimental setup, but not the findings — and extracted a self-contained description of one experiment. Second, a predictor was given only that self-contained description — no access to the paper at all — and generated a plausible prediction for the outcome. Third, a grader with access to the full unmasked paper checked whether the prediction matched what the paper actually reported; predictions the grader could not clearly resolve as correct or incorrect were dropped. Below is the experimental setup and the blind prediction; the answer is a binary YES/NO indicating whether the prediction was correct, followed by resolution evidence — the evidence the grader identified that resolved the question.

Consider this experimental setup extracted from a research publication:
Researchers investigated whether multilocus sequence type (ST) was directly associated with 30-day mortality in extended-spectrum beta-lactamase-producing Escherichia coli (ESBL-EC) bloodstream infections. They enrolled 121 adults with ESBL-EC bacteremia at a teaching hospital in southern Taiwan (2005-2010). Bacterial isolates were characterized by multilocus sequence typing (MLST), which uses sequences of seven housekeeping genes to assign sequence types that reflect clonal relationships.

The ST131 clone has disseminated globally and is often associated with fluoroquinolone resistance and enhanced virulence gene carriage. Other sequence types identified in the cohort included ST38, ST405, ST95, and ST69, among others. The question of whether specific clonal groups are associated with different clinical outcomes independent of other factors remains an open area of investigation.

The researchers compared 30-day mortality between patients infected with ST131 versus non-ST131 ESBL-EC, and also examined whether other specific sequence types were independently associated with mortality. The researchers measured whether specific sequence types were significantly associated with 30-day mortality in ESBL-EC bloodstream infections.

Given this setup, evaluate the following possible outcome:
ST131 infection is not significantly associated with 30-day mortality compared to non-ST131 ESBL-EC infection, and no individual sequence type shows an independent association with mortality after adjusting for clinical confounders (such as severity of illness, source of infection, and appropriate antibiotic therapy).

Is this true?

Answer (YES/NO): YES